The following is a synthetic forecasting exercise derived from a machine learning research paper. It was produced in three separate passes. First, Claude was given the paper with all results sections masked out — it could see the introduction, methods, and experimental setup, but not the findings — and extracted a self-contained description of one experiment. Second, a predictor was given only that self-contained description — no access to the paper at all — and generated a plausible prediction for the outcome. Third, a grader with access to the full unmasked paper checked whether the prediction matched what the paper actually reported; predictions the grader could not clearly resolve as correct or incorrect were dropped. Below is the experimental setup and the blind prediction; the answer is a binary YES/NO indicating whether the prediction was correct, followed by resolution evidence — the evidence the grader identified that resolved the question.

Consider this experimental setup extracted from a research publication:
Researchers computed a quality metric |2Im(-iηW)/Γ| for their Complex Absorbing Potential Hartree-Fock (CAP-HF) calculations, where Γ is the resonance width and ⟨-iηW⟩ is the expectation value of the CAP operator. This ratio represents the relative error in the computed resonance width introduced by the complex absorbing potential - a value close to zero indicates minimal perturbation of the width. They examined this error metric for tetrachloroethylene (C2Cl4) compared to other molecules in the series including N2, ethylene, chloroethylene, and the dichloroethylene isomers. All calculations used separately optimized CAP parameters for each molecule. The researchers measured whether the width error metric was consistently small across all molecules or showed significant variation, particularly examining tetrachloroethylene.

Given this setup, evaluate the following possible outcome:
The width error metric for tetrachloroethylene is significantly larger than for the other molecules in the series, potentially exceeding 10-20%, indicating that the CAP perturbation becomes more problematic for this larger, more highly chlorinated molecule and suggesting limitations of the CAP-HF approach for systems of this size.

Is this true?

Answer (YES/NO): NO